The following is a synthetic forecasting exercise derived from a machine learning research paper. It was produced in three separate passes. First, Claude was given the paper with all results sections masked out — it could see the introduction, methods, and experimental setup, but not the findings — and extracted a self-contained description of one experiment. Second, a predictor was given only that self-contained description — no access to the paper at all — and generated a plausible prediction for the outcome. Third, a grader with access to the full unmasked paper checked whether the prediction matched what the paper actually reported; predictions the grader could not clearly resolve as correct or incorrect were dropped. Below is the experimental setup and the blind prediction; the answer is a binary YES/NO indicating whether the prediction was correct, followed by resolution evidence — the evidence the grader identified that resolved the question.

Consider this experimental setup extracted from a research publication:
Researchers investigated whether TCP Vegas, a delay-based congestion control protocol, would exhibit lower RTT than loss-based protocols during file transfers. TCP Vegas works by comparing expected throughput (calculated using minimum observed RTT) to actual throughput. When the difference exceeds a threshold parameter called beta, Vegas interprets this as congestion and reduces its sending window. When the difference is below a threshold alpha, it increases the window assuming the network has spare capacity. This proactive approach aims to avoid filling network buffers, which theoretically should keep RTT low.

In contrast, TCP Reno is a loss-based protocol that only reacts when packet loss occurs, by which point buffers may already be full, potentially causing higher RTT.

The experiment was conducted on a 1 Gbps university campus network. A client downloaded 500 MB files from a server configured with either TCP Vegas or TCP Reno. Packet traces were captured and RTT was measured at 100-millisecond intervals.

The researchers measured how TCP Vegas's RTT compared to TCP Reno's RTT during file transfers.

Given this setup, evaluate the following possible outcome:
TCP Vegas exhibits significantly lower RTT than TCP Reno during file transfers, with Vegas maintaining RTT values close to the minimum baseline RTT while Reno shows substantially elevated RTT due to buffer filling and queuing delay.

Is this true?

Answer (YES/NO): NO